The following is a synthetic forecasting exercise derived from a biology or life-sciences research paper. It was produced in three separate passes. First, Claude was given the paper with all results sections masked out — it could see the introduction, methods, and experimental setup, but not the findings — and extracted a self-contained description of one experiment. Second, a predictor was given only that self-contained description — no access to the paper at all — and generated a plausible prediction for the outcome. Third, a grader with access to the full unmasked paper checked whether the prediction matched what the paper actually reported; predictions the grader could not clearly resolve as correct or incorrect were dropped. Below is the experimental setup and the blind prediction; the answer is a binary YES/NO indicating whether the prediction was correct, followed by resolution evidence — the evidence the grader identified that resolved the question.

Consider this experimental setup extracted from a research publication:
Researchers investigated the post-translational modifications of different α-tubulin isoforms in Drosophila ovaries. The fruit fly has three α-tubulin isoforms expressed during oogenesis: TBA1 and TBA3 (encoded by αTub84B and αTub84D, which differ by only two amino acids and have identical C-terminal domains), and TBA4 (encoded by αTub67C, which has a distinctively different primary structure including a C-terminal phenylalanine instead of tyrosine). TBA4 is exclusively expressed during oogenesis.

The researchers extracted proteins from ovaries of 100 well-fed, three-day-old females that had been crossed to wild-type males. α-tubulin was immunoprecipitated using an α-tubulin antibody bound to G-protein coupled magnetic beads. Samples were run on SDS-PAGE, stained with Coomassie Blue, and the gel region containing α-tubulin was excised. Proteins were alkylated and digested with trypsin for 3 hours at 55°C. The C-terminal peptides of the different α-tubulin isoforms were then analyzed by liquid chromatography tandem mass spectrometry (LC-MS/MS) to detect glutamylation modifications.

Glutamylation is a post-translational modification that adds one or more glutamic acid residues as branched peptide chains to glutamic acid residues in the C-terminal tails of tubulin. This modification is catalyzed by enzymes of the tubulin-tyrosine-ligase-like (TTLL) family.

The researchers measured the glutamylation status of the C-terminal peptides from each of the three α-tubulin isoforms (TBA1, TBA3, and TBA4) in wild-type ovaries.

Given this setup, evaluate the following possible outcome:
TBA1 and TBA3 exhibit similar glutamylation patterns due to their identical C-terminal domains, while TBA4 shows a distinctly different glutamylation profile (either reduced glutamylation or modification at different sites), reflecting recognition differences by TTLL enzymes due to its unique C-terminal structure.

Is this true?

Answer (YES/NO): YES